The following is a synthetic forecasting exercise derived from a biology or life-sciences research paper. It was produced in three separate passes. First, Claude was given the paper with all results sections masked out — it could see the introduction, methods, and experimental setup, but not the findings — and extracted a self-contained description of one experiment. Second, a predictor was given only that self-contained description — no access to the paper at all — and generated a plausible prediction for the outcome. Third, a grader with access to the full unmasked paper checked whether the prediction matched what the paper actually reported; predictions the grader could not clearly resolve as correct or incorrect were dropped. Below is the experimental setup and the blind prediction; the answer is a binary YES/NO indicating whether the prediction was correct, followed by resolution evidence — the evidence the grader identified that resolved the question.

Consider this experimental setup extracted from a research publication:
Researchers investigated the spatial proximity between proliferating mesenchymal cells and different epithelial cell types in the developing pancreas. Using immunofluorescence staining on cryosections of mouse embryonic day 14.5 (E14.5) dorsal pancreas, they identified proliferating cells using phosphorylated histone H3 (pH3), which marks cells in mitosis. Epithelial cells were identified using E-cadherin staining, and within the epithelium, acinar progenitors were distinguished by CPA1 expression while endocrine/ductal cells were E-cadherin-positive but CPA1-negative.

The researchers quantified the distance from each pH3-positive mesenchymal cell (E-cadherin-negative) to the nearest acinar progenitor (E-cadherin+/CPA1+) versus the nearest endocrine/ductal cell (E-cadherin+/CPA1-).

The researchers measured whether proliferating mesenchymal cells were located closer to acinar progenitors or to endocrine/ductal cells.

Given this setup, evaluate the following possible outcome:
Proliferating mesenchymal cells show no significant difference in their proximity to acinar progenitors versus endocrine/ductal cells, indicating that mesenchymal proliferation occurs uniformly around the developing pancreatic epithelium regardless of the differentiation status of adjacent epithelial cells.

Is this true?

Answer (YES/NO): NO